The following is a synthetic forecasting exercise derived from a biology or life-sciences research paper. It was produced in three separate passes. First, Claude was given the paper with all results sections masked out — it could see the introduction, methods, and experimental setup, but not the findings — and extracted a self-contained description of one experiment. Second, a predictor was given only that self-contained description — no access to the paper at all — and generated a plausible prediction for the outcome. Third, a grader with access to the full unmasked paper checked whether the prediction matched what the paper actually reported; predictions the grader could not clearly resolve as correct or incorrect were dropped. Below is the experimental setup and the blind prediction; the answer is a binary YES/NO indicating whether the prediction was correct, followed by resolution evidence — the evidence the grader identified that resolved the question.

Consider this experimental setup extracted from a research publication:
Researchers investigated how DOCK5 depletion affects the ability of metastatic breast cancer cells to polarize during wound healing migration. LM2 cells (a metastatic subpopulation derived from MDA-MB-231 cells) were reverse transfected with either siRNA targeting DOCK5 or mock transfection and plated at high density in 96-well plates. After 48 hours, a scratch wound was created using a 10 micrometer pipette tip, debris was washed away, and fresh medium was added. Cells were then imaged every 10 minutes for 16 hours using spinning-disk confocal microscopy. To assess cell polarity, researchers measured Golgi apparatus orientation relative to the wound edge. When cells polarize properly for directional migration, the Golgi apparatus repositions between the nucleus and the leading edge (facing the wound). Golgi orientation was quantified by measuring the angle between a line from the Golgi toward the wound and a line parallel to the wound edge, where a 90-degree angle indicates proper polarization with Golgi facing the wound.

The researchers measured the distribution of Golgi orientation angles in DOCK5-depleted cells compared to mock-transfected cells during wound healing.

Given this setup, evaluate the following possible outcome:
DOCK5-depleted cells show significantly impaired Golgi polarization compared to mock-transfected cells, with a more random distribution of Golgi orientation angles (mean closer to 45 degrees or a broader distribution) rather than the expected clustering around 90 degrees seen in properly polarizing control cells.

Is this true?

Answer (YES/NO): YES